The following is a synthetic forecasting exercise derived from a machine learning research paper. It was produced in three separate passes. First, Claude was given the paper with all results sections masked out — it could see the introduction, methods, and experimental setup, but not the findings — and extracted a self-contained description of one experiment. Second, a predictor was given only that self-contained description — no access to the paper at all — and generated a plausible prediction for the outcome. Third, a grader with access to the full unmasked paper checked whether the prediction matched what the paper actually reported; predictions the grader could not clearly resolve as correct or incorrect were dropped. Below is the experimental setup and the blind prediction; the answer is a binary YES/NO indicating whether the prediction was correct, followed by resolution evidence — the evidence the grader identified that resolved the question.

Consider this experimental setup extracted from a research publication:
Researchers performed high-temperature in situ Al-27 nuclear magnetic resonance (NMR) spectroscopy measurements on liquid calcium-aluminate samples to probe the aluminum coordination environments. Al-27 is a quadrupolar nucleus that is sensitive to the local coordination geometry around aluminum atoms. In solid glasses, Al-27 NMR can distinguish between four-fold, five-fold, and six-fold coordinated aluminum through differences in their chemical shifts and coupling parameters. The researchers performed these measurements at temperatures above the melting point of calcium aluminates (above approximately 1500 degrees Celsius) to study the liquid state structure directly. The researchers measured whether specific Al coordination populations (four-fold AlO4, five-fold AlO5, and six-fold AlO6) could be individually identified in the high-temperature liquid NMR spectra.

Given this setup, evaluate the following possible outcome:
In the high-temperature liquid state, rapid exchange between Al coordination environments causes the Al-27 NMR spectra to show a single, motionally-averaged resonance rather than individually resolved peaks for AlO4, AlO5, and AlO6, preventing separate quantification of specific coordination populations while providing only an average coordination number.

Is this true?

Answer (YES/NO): YES